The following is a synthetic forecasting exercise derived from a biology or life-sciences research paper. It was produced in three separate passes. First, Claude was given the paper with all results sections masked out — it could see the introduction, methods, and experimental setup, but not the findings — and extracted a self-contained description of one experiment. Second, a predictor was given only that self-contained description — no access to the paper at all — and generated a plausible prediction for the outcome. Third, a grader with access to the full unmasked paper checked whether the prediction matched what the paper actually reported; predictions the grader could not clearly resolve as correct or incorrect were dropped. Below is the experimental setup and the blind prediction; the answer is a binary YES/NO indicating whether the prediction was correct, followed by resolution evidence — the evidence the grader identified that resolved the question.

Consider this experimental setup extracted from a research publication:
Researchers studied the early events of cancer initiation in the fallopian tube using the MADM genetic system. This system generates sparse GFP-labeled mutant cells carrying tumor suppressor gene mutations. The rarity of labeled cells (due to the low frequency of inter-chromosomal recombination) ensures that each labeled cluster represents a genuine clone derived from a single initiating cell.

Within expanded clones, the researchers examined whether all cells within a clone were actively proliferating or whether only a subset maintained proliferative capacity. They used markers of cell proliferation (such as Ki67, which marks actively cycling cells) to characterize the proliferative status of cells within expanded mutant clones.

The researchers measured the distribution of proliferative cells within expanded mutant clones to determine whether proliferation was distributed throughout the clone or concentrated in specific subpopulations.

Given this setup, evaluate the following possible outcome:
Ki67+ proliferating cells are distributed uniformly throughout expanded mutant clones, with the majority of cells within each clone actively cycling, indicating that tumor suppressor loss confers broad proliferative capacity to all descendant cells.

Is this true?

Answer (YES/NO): NO